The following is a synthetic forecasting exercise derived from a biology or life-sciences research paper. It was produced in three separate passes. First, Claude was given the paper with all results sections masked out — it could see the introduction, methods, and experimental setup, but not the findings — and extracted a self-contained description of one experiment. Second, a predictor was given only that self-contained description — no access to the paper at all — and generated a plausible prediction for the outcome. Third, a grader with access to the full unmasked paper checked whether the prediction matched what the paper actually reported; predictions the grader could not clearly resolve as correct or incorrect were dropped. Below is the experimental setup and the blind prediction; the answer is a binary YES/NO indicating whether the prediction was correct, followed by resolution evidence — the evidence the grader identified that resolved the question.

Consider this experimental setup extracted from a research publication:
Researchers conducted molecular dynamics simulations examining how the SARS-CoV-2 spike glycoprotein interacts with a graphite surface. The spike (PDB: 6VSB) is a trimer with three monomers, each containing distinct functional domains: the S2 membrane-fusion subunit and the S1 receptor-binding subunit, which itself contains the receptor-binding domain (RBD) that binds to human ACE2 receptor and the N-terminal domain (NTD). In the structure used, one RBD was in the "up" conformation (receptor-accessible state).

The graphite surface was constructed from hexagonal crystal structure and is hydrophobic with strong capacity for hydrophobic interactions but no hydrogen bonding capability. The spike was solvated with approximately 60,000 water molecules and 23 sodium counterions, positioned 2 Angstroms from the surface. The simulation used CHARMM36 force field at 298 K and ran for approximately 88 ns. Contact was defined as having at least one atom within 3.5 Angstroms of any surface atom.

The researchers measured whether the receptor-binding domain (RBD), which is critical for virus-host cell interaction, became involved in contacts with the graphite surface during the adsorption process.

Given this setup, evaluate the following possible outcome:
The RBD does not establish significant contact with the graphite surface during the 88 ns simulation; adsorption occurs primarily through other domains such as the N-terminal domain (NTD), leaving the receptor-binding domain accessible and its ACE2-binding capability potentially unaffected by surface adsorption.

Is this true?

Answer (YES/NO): NO